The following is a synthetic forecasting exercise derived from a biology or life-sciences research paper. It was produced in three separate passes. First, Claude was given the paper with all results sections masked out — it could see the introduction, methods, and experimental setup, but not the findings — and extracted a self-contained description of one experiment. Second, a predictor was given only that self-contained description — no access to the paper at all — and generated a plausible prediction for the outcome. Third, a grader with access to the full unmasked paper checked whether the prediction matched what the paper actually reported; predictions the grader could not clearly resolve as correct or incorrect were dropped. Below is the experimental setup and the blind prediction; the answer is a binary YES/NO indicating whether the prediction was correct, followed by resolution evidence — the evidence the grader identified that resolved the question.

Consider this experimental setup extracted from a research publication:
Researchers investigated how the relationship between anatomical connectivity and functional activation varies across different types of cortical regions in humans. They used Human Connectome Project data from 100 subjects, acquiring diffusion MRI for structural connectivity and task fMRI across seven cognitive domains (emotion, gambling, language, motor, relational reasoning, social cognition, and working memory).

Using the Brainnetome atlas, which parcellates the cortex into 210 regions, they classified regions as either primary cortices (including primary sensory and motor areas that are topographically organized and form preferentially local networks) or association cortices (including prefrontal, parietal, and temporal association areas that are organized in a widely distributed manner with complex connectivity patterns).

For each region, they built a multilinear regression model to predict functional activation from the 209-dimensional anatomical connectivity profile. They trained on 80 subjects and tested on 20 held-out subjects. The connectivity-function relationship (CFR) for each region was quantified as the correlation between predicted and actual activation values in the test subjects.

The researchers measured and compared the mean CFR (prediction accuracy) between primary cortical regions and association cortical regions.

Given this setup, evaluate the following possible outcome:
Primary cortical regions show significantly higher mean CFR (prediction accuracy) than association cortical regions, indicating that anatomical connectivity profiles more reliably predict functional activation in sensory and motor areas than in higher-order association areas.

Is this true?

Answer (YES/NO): YES